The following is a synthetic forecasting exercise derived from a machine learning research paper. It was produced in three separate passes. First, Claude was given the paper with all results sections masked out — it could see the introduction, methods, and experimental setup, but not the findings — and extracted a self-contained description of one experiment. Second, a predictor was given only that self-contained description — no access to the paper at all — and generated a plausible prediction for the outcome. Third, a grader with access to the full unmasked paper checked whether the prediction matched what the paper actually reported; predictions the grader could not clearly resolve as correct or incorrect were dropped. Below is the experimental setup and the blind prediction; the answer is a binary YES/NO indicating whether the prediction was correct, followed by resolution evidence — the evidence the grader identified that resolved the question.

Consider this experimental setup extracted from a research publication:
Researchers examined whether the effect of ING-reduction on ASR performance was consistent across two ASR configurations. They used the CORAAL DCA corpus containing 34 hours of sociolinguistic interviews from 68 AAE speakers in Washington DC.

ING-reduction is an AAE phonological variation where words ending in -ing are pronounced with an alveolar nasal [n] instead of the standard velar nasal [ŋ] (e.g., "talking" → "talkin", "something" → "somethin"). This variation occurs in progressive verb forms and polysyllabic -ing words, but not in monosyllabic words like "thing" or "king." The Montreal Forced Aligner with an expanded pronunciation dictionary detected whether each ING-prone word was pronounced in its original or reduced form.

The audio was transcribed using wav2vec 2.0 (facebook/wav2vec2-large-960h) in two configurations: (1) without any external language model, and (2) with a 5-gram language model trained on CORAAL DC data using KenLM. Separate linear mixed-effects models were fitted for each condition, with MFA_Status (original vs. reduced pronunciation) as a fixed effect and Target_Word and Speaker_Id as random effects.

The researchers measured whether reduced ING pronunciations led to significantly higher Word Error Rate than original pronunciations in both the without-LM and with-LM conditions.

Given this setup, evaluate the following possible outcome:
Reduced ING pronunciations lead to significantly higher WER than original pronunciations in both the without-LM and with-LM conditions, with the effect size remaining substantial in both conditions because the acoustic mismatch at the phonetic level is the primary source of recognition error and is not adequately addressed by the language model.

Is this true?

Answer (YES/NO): NO